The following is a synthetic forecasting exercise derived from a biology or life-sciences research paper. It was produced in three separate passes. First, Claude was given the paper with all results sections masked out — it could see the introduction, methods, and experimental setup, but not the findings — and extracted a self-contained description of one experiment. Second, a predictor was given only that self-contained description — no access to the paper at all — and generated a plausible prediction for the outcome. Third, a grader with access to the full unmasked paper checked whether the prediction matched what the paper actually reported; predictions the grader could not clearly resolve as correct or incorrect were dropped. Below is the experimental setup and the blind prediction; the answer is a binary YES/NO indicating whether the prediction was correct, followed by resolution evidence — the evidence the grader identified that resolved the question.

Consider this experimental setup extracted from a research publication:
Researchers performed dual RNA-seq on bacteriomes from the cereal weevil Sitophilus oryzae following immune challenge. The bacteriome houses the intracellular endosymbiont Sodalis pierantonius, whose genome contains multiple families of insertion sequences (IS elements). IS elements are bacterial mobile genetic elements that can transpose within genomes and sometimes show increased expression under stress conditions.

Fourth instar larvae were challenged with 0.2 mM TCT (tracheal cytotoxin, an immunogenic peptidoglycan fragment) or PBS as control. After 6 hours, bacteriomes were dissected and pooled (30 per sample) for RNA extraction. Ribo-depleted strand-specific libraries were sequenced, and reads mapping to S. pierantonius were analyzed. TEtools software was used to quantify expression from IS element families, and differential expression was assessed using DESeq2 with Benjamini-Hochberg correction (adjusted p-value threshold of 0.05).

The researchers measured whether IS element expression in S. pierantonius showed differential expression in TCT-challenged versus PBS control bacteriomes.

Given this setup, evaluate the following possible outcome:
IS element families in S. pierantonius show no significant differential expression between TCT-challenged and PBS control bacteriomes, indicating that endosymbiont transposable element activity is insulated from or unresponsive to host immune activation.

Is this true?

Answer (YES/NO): YES